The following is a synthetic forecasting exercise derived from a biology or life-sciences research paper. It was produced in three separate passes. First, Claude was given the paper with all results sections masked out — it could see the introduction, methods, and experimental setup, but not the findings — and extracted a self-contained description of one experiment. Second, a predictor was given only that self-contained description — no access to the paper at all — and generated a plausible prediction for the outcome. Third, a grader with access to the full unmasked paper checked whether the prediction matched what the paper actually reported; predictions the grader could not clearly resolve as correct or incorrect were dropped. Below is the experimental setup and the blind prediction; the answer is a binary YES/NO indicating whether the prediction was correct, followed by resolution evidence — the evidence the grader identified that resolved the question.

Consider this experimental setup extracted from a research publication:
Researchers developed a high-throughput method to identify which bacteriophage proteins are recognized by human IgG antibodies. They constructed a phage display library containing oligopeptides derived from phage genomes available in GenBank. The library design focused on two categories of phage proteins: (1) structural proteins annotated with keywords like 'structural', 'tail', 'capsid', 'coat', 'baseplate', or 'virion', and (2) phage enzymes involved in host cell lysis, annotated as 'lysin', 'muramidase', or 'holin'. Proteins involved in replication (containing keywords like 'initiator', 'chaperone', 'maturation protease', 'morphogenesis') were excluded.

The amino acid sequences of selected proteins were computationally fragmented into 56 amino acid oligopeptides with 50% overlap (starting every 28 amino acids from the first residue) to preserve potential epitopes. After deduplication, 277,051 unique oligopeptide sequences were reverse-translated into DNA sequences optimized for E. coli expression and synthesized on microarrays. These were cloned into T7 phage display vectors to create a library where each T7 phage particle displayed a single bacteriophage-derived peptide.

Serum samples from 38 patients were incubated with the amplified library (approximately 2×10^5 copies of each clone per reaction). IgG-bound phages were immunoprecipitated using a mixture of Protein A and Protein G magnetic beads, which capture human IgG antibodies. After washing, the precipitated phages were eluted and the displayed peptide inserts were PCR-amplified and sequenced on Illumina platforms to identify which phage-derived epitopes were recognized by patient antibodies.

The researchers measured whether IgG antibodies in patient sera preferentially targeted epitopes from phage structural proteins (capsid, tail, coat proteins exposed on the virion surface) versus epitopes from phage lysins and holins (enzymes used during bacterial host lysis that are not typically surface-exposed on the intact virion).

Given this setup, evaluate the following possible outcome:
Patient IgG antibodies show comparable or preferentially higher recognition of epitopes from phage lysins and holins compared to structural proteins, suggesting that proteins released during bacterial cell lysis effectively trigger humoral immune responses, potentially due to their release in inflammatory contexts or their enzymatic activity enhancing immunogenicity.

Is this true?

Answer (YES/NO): YES